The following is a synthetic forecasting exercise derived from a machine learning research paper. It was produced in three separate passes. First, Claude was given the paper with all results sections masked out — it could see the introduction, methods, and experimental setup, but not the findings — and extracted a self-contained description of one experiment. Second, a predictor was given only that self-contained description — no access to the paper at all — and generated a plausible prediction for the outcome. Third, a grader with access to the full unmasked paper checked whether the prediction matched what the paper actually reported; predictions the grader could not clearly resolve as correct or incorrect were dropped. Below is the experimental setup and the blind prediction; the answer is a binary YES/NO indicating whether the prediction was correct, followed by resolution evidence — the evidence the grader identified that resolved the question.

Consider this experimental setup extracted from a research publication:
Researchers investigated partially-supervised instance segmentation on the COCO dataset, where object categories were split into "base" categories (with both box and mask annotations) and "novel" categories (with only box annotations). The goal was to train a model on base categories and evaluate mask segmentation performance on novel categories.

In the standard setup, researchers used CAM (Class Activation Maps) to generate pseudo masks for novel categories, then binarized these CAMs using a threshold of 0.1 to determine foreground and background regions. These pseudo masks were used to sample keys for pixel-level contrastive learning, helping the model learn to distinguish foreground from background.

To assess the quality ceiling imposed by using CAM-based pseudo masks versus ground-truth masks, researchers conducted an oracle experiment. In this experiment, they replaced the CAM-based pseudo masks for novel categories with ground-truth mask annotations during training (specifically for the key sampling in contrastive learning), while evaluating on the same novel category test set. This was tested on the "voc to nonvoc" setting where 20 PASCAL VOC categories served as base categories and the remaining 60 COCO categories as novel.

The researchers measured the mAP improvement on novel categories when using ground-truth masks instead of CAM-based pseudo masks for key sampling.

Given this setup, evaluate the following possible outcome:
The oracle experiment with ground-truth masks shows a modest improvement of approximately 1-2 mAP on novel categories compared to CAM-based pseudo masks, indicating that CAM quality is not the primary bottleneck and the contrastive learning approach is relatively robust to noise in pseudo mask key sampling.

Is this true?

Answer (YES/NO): YES